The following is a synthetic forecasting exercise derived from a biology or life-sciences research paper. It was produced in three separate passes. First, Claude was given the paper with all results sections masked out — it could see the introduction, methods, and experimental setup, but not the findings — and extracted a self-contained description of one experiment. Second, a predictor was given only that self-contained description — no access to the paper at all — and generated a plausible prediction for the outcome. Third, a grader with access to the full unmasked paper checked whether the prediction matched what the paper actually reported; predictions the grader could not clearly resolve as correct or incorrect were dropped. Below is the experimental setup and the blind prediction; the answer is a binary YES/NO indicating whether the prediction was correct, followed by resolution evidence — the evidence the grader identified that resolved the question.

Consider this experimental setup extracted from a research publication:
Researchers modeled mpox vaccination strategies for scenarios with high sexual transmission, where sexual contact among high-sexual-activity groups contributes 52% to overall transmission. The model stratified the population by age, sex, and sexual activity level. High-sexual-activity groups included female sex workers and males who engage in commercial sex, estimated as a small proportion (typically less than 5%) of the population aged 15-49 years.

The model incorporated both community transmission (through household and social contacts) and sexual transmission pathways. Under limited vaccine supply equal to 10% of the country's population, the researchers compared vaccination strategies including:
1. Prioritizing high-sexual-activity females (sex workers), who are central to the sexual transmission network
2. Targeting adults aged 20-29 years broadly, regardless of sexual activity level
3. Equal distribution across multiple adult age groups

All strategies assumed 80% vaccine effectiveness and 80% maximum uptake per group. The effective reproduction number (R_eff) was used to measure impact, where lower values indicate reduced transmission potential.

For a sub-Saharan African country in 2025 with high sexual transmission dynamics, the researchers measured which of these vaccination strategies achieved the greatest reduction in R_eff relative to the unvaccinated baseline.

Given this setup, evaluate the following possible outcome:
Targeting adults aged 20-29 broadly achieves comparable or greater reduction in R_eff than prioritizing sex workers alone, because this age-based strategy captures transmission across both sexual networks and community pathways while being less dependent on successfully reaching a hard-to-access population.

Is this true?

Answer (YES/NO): NO